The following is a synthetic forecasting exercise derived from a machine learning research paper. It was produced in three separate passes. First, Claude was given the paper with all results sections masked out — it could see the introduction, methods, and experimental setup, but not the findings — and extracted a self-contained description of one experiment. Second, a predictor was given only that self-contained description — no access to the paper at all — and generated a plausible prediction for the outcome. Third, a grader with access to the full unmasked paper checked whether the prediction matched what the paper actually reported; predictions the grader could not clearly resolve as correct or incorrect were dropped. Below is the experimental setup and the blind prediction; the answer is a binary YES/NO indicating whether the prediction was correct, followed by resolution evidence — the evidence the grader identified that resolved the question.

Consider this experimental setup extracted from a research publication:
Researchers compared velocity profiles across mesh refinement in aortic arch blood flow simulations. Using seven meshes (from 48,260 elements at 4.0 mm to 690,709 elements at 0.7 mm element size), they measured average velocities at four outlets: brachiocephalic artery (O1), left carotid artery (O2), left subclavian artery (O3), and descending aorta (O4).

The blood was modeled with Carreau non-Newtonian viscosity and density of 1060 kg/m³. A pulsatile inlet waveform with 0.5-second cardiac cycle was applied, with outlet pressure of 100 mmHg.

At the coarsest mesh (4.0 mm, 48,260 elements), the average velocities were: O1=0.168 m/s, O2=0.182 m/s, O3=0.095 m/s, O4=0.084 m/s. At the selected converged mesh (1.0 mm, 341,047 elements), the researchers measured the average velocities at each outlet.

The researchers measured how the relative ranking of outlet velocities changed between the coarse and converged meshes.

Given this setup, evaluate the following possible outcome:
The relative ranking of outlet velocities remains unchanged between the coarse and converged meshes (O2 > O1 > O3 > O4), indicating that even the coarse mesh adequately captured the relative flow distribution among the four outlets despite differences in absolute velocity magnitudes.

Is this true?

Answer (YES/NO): YES